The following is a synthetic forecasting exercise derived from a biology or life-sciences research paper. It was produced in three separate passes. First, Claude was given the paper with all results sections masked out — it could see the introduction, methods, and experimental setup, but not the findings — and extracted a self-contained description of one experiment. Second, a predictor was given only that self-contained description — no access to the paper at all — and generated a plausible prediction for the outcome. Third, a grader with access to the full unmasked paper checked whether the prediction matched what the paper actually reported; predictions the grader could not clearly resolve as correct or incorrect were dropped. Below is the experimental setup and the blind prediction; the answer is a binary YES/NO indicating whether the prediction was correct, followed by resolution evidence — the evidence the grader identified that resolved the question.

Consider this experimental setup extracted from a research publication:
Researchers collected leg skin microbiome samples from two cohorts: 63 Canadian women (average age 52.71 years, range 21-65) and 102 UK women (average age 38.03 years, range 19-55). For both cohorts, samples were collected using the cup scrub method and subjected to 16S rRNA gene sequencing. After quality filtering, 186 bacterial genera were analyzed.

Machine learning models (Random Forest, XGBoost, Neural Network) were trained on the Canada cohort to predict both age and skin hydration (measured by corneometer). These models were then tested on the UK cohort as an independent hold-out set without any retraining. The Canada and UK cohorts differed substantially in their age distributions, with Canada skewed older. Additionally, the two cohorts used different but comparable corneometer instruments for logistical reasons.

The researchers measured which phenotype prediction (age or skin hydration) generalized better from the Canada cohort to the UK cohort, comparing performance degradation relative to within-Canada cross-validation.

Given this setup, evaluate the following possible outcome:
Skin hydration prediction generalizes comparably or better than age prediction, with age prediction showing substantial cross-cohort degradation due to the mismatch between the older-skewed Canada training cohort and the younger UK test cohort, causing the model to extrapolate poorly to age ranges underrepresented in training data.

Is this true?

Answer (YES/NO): YES